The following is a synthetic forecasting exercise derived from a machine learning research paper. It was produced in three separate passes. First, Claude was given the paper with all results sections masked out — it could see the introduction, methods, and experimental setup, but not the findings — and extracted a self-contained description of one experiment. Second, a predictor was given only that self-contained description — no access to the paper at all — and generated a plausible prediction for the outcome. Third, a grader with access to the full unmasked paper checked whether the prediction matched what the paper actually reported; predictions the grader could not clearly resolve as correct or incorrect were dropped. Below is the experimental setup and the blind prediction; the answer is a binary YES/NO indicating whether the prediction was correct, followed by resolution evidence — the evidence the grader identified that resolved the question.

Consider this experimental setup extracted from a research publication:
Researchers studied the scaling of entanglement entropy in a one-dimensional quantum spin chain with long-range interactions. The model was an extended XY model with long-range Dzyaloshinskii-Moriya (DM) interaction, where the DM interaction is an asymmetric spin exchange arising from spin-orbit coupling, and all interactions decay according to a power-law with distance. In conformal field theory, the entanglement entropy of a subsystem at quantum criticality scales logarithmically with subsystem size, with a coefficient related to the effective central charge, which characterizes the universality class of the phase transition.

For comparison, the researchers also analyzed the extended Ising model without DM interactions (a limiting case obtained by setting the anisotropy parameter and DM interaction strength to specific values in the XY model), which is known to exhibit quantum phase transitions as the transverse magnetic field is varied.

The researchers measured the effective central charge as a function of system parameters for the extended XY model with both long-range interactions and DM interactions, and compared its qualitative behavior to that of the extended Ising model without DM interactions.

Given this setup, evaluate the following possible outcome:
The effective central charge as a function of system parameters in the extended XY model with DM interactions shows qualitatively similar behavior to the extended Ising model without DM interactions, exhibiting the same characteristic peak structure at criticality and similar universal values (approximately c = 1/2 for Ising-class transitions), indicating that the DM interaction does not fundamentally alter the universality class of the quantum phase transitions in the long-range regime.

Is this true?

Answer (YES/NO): NO